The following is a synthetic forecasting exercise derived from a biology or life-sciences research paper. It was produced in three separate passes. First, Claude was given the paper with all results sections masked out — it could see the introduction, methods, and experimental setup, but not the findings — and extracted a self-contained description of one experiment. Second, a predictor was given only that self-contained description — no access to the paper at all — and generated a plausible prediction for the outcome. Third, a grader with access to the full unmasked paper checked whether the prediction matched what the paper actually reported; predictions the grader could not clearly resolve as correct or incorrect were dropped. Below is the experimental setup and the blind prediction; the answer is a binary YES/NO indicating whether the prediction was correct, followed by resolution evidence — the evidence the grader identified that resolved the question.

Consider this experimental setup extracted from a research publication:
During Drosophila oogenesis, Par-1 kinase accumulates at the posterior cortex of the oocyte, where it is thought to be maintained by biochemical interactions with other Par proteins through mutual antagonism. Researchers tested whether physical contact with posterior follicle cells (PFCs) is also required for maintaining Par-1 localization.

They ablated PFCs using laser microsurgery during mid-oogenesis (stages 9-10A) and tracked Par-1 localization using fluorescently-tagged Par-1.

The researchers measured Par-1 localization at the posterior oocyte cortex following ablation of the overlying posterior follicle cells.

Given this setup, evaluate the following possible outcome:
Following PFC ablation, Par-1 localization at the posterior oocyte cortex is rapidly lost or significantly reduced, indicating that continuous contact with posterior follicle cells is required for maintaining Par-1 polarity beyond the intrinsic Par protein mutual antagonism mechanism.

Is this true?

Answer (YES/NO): NO